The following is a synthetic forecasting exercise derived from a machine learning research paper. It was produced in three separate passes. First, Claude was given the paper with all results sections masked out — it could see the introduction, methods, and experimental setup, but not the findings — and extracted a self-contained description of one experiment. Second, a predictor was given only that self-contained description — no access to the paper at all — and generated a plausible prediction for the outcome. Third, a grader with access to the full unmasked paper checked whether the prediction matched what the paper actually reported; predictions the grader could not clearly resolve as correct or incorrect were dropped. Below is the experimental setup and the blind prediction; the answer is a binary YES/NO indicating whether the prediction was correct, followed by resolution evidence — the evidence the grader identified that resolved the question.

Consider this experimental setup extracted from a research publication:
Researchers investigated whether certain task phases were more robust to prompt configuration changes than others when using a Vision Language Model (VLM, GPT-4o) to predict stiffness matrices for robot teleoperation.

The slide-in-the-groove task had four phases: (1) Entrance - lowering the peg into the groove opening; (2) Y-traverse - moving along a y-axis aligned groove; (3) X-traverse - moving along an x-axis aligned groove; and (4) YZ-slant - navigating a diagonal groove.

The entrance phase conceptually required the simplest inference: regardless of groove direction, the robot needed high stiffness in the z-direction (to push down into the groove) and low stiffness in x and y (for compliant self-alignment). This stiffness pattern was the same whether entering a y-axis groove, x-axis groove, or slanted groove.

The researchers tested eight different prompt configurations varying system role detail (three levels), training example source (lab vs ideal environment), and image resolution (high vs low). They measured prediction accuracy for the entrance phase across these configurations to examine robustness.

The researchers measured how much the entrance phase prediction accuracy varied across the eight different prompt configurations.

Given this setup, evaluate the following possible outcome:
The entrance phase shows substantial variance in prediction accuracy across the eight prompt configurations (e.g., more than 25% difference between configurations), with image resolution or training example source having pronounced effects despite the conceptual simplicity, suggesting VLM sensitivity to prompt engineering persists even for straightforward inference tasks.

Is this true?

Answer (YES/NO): YES